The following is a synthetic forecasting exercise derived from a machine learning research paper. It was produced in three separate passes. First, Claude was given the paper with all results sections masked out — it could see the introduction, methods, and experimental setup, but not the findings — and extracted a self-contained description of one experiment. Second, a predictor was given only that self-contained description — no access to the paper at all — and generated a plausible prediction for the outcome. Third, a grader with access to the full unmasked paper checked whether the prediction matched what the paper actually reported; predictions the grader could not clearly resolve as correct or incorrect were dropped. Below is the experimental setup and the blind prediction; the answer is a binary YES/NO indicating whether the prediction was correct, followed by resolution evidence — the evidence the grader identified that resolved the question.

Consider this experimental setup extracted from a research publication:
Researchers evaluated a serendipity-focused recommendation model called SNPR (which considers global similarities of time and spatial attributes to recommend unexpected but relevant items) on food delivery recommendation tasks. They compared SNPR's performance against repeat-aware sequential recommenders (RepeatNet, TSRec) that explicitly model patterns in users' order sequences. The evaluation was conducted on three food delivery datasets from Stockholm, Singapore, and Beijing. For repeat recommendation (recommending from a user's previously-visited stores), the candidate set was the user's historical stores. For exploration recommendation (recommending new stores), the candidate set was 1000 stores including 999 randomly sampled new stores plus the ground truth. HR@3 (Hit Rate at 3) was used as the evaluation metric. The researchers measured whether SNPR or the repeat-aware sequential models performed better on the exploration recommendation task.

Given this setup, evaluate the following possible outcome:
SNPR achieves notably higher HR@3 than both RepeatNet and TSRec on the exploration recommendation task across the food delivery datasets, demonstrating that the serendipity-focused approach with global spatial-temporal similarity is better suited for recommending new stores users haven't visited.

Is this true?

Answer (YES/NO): YES